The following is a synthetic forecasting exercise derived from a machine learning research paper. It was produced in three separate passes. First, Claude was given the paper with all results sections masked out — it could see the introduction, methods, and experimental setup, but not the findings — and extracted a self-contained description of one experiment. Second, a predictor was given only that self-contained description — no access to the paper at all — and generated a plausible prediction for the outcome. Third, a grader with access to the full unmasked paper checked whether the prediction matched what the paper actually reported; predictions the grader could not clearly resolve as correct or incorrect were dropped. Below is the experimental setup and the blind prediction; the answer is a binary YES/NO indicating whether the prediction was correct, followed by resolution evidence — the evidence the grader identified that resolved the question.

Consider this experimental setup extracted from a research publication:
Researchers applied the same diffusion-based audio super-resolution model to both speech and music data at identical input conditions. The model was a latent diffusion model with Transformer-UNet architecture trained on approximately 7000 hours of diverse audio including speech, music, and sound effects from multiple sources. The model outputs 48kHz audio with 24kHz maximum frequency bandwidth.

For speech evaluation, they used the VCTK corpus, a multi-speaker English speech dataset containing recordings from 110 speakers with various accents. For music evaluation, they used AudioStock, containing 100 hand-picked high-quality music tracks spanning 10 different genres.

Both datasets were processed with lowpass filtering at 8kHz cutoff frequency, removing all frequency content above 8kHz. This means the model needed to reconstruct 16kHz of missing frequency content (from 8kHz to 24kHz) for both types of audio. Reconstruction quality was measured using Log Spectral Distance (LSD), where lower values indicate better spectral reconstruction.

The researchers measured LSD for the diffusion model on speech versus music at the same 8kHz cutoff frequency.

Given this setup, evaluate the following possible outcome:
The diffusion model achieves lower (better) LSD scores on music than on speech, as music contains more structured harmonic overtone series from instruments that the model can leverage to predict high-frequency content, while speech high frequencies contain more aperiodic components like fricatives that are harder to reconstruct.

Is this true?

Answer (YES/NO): YES